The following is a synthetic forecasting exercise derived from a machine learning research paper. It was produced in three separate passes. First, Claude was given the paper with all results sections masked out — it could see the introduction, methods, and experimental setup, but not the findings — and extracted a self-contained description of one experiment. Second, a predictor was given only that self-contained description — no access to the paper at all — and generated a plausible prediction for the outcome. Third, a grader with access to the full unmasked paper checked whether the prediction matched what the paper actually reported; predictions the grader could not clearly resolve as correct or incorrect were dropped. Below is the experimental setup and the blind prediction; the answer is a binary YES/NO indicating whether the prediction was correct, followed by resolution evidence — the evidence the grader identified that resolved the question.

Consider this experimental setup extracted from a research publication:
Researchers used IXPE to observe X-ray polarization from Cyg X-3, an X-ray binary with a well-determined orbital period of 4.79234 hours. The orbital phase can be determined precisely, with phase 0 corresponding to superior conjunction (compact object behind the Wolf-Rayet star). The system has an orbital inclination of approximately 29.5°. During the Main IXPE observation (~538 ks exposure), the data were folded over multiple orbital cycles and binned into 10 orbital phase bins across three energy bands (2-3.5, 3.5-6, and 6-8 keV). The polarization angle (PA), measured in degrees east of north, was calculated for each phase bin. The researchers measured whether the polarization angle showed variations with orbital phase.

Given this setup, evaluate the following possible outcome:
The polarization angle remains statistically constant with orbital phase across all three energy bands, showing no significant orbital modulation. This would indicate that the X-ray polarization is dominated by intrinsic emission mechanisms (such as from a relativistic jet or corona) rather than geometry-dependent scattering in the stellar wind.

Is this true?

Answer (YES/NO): NO